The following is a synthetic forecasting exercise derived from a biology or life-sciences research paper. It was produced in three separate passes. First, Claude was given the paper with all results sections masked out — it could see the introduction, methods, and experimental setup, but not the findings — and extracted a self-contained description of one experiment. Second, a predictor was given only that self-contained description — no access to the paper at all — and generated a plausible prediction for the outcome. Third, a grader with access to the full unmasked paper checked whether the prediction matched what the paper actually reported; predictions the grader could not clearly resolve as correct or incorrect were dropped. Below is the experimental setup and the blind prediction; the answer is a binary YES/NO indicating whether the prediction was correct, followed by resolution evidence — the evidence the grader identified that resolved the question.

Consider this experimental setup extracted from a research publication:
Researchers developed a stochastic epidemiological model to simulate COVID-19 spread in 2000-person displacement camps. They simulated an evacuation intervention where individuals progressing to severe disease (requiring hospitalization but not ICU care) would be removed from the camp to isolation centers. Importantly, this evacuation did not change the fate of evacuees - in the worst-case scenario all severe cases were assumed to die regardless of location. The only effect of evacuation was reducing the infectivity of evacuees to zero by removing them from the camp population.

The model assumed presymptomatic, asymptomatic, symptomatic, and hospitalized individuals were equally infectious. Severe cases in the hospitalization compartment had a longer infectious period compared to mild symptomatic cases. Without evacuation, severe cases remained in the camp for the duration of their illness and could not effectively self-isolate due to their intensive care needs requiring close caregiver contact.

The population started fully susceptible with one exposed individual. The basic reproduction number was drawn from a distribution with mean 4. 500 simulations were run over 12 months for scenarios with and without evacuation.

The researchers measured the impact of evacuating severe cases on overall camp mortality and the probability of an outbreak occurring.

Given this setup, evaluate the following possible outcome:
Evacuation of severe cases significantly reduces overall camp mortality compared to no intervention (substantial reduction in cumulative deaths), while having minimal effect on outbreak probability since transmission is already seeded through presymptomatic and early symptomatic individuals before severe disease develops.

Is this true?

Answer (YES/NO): NO